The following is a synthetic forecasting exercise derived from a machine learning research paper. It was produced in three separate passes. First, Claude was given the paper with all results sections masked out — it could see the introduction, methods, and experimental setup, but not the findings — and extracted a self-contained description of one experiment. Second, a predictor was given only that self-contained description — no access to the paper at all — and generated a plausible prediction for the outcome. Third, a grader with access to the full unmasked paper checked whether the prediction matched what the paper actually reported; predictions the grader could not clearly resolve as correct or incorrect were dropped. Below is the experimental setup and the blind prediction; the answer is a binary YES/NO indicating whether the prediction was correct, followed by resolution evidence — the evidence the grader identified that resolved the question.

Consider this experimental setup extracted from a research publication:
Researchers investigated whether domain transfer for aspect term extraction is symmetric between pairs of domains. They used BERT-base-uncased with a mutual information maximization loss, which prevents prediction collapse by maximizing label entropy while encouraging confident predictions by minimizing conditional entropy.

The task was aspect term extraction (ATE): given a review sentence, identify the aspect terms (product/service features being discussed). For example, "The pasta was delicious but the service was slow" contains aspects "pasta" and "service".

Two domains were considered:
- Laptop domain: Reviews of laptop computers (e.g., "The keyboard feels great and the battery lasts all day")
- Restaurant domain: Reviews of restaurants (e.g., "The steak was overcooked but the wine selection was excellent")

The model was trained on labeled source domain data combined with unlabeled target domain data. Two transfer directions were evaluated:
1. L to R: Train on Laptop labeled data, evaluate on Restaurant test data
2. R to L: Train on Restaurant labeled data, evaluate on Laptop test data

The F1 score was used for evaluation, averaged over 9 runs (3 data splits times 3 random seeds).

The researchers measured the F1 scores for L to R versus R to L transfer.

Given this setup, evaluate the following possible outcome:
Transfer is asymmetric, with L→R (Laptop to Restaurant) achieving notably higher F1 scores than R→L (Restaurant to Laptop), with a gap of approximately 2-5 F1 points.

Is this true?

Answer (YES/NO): NO